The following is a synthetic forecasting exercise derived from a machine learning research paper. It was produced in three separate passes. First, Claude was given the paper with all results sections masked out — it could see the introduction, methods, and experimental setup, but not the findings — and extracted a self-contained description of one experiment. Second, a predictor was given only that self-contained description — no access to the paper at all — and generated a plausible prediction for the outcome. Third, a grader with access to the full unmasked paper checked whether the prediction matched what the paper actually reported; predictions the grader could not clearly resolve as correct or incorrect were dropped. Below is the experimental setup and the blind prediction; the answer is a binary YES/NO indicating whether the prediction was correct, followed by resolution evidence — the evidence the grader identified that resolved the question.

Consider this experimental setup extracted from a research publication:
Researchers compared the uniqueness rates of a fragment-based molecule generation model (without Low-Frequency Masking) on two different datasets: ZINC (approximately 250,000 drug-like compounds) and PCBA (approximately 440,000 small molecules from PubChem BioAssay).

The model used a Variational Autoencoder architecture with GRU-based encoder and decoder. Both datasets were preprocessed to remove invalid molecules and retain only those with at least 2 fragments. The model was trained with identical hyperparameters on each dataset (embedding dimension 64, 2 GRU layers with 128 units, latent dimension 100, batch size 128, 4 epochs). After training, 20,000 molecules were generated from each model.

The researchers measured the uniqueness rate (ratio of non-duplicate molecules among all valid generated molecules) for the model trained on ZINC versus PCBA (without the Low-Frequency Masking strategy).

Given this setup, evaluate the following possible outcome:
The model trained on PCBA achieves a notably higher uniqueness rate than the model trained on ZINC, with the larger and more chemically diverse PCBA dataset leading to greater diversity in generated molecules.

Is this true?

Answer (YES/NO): NO